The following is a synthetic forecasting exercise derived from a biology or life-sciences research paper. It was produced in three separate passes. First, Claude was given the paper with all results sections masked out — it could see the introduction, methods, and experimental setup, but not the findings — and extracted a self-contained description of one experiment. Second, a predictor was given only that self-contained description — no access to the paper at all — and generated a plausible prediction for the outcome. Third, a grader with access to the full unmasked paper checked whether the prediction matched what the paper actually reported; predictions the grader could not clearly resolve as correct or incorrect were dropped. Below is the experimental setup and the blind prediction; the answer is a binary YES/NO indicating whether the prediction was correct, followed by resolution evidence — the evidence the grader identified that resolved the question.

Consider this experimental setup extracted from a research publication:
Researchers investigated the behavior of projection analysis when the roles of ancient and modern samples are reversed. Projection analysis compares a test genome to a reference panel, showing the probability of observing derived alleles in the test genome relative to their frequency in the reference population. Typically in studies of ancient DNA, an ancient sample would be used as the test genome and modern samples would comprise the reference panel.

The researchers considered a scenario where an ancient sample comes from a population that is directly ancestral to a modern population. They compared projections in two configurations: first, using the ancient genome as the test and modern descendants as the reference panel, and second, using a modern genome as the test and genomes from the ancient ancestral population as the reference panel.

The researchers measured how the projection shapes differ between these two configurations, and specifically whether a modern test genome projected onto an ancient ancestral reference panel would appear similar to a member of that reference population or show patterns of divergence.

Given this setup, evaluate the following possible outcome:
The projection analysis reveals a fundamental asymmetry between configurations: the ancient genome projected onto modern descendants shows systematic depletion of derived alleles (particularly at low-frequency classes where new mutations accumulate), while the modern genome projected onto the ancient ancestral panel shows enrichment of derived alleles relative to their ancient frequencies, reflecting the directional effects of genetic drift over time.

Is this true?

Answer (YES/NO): NO